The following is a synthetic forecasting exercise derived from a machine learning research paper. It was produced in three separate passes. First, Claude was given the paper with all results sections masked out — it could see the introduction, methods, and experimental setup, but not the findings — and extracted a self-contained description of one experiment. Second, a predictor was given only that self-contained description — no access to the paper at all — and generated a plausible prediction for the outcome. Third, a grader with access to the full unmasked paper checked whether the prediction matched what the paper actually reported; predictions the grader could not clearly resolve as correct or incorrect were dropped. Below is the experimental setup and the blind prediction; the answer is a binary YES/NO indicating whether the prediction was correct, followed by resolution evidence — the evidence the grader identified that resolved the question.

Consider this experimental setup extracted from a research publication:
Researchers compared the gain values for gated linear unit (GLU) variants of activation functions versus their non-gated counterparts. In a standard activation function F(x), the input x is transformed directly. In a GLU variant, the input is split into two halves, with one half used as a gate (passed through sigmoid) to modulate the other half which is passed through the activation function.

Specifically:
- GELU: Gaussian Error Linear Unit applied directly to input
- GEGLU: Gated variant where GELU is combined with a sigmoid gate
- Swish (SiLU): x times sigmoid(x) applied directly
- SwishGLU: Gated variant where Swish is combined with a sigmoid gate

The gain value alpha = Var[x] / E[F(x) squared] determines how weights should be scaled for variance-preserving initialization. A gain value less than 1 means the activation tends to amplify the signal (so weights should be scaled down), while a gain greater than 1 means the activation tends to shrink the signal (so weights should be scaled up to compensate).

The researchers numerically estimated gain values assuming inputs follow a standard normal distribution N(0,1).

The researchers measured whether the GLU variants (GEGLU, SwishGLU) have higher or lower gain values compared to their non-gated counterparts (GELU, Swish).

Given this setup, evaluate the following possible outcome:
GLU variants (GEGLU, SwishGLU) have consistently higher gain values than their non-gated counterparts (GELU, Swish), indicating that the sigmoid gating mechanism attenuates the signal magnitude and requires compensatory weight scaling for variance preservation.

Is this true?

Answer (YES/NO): NO